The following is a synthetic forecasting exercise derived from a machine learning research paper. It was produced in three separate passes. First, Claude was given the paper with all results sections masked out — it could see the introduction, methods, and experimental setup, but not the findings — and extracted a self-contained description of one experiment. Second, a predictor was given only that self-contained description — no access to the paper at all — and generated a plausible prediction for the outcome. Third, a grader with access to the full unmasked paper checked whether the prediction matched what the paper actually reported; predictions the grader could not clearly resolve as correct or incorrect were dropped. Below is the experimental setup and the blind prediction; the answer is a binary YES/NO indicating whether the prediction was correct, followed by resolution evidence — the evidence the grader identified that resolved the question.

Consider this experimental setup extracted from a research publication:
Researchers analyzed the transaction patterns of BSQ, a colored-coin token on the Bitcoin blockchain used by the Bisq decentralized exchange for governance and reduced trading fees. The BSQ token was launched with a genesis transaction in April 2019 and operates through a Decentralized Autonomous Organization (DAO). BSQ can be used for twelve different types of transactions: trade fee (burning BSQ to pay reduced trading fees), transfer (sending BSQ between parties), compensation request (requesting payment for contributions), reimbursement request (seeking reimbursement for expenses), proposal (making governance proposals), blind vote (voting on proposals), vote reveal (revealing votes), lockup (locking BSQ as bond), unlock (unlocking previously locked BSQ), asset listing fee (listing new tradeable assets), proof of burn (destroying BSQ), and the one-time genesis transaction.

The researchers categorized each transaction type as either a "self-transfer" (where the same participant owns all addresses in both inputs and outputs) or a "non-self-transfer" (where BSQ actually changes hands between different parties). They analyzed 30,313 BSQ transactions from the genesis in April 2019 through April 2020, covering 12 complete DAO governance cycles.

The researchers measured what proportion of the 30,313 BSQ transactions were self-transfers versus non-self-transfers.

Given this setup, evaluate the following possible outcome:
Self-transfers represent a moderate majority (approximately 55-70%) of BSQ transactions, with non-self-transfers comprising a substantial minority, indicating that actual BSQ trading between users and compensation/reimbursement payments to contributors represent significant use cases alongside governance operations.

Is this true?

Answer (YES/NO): NO